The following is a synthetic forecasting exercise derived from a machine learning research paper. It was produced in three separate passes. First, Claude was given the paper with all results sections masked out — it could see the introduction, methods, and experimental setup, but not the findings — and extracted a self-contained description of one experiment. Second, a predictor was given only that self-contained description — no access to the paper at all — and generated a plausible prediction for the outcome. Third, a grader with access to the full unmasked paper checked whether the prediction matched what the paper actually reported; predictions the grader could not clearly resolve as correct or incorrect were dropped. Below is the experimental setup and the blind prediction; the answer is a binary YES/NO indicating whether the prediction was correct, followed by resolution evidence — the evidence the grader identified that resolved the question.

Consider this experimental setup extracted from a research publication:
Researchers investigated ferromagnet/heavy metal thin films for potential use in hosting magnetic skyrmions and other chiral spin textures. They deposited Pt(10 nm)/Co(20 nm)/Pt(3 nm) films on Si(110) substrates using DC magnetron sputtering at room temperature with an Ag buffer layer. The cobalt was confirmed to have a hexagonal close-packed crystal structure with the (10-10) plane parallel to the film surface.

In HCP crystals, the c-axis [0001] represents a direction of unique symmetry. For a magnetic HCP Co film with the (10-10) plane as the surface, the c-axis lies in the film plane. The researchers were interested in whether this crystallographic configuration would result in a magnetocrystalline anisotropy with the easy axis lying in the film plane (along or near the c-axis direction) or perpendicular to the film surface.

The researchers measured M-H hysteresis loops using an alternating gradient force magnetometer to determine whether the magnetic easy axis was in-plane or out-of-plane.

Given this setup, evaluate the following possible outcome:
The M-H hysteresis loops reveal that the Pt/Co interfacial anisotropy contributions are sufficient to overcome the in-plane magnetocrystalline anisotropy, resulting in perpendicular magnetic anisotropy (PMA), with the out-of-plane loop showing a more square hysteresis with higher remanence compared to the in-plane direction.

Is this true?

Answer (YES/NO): NO